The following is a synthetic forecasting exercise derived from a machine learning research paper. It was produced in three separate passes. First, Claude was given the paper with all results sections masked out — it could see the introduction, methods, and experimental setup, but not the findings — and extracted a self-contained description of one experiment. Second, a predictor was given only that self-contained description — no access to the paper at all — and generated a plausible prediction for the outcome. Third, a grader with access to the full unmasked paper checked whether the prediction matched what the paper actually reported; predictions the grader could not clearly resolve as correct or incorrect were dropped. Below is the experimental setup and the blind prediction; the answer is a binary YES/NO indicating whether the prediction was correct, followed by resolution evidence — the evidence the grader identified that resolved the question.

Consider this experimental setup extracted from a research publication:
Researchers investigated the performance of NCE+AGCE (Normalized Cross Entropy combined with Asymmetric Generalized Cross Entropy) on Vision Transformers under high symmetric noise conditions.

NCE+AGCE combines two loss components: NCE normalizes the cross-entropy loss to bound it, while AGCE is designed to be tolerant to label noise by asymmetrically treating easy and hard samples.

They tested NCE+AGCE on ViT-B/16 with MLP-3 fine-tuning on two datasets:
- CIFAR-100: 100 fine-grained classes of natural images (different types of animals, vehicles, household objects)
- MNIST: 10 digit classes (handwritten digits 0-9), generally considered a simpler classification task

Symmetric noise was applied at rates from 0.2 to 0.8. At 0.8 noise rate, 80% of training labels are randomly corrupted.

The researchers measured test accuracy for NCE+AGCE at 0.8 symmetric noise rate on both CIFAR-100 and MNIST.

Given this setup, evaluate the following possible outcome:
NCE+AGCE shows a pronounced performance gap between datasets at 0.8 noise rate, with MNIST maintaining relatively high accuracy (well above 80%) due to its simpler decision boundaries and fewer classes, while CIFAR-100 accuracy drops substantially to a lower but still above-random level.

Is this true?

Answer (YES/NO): NO